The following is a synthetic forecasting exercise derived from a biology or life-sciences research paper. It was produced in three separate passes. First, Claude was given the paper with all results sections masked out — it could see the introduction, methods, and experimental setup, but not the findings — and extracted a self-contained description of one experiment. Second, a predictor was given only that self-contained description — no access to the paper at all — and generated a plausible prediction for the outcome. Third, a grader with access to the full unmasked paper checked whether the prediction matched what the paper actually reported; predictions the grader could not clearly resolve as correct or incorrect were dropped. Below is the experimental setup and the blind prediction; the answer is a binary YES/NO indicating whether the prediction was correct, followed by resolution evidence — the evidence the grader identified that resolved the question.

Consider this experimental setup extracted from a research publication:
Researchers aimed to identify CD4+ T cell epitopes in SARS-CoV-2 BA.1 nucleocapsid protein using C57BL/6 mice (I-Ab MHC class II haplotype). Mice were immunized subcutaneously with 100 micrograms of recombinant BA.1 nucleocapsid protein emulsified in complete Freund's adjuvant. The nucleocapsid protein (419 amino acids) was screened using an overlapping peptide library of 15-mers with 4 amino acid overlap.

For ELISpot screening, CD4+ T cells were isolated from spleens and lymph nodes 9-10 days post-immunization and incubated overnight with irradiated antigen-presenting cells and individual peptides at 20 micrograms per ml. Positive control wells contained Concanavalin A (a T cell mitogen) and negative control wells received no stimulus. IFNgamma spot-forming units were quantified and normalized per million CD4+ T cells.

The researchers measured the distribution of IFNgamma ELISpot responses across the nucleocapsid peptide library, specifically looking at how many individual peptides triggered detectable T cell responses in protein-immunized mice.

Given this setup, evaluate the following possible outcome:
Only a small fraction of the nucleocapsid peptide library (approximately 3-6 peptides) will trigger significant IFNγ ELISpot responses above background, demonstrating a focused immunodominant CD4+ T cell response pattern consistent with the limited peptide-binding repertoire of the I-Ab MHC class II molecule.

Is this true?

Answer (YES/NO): YES